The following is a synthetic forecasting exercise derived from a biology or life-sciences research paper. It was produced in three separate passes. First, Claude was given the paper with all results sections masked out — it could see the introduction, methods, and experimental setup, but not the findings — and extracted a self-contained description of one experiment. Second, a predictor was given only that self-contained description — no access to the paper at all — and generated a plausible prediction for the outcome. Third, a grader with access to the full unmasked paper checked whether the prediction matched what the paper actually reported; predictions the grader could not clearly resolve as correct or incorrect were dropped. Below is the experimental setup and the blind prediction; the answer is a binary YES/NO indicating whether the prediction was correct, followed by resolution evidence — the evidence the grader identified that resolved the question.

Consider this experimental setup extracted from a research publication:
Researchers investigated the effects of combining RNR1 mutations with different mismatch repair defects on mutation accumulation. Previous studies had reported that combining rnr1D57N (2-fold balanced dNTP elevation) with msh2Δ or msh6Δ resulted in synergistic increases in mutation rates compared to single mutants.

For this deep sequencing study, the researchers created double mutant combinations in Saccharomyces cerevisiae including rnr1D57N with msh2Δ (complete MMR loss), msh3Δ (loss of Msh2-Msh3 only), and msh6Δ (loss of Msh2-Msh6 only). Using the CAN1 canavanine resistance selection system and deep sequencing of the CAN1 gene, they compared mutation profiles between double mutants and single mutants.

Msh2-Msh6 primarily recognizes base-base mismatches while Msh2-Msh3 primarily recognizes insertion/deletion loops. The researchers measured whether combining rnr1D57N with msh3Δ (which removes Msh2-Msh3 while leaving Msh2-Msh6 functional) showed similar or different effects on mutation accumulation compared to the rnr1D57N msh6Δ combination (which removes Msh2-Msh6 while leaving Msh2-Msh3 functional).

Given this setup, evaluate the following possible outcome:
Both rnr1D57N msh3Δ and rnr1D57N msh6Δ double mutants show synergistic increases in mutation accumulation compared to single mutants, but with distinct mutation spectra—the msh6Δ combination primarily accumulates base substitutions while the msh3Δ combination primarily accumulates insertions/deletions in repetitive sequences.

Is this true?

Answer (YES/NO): NO